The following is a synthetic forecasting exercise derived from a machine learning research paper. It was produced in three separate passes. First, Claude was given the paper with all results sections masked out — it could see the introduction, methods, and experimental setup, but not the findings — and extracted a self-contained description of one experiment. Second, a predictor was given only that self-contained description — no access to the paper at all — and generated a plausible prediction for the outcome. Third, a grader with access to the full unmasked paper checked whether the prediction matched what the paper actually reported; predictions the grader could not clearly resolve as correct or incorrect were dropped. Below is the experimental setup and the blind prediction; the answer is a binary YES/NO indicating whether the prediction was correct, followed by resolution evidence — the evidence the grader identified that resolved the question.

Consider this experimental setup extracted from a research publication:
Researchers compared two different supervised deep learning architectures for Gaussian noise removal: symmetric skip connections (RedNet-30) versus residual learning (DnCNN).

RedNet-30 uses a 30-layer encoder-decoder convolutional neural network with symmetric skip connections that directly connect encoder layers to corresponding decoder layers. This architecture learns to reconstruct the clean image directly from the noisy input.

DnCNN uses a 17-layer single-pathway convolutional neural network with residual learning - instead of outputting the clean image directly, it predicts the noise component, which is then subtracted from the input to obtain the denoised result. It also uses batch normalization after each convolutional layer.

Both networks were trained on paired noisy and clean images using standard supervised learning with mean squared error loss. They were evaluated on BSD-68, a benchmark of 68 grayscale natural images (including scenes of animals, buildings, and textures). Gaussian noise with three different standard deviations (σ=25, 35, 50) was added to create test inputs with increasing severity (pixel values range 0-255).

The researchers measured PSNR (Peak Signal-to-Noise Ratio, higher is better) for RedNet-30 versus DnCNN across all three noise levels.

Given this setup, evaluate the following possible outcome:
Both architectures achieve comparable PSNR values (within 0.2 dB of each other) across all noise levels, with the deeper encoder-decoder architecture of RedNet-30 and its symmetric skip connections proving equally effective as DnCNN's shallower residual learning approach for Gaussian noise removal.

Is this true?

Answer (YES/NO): NO